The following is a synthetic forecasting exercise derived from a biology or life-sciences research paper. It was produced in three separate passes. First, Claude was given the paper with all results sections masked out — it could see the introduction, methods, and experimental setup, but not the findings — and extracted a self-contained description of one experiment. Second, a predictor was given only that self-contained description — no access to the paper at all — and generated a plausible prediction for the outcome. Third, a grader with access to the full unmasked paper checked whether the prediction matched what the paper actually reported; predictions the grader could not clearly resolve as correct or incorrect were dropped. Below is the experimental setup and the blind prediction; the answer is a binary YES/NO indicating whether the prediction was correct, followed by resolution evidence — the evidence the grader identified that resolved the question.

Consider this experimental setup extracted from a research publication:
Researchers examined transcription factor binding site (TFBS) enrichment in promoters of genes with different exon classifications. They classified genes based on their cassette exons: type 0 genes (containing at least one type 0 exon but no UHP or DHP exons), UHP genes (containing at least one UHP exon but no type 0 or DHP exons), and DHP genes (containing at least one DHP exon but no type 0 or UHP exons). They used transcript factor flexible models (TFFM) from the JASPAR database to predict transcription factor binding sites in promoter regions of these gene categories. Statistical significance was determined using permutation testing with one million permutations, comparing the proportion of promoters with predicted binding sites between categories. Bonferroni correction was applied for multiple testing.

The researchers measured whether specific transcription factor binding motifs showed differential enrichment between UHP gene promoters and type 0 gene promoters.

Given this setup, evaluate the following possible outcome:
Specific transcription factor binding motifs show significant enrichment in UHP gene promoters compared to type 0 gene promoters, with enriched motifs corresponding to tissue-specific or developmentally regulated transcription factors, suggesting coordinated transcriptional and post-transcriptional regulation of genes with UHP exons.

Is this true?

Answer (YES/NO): NO